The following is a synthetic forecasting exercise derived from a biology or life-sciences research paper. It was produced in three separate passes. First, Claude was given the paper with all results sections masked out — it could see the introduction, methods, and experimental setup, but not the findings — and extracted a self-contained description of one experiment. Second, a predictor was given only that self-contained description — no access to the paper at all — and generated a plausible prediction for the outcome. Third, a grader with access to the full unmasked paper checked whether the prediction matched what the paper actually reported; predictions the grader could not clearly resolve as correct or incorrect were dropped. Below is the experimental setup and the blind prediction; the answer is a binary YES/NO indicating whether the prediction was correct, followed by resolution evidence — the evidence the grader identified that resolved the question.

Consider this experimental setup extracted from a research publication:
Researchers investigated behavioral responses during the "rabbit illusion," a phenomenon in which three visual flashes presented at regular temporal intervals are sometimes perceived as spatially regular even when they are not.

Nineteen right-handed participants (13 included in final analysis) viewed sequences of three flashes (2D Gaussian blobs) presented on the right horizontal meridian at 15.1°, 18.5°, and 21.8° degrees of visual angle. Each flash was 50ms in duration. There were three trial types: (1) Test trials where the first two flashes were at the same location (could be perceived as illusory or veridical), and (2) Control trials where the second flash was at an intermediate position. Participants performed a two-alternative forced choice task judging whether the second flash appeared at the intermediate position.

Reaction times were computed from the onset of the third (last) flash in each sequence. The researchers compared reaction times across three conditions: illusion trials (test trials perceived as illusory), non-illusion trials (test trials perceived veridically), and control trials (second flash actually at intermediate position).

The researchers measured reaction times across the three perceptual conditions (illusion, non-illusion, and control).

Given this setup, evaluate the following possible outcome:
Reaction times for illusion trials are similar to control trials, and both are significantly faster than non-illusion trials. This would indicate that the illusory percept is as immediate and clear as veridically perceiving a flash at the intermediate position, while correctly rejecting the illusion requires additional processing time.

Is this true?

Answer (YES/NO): NO